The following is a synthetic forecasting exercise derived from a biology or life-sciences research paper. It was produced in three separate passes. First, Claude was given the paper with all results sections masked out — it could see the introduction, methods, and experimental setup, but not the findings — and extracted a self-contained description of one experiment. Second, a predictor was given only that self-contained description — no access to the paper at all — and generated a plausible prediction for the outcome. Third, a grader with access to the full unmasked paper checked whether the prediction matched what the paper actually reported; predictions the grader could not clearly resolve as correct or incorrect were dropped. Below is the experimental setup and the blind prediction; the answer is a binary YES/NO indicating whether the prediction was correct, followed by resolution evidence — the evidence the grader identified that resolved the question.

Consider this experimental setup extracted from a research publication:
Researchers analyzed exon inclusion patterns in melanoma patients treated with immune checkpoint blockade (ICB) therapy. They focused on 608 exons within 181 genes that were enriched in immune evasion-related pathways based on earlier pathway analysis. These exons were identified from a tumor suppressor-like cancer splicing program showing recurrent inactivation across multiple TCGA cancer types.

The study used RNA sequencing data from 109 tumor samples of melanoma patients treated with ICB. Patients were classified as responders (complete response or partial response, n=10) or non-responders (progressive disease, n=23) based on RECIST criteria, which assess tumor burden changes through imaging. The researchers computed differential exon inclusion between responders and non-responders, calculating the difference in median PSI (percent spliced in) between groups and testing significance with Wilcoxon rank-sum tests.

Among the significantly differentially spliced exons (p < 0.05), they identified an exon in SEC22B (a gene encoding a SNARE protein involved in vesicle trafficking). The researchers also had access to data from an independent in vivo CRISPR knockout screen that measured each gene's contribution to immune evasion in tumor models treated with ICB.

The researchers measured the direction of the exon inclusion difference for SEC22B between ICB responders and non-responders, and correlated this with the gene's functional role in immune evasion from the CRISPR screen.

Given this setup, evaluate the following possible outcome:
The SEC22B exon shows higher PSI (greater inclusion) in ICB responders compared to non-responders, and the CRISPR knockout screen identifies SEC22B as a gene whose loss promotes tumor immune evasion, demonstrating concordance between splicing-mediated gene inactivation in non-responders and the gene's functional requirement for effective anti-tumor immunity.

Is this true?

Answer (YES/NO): NO